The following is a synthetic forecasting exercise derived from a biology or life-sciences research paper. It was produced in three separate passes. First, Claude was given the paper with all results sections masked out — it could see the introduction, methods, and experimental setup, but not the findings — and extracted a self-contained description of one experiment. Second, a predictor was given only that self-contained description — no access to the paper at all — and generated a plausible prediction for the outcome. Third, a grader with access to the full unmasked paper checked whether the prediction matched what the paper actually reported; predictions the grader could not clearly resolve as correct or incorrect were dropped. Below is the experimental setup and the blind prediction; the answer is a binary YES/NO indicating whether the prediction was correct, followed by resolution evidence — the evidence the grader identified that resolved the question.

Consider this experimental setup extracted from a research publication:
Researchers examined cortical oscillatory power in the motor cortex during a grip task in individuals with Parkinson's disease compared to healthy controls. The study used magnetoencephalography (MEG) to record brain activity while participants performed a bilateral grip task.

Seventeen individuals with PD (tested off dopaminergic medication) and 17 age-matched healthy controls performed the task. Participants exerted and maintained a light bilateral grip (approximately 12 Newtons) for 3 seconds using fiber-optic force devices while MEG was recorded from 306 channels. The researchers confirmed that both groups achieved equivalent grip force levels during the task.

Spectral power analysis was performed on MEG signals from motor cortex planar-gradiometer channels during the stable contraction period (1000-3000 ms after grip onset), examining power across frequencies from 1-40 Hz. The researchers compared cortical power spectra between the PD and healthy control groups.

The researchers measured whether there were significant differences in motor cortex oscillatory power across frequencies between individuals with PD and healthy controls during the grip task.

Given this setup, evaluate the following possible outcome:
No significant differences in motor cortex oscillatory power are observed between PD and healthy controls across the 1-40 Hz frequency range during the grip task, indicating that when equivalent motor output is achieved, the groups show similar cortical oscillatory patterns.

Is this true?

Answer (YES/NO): NO